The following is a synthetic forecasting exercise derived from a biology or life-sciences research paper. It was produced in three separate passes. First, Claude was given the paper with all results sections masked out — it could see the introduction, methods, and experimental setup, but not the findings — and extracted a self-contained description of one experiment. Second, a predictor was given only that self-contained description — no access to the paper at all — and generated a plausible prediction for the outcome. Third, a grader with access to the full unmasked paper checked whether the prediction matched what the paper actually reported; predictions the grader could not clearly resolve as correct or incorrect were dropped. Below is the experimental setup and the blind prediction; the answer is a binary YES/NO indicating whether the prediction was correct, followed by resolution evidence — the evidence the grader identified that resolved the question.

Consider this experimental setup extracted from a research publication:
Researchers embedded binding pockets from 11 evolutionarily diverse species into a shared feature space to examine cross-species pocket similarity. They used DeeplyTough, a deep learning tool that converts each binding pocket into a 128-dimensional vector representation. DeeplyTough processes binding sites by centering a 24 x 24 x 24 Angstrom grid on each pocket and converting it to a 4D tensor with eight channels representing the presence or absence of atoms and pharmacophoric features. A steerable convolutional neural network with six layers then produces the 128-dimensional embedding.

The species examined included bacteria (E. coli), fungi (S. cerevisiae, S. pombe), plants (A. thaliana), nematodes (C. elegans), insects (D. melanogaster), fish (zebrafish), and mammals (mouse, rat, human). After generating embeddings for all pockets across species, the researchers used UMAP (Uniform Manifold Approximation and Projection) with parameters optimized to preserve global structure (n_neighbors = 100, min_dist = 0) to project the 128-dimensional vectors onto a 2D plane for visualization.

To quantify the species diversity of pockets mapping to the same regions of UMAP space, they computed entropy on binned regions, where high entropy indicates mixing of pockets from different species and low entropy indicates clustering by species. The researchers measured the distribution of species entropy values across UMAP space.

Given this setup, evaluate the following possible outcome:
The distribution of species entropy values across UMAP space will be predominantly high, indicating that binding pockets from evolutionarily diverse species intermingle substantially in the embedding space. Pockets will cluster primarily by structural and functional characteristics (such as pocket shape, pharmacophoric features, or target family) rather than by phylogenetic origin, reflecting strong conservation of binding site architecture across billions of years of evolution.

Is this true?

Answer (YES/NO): YES